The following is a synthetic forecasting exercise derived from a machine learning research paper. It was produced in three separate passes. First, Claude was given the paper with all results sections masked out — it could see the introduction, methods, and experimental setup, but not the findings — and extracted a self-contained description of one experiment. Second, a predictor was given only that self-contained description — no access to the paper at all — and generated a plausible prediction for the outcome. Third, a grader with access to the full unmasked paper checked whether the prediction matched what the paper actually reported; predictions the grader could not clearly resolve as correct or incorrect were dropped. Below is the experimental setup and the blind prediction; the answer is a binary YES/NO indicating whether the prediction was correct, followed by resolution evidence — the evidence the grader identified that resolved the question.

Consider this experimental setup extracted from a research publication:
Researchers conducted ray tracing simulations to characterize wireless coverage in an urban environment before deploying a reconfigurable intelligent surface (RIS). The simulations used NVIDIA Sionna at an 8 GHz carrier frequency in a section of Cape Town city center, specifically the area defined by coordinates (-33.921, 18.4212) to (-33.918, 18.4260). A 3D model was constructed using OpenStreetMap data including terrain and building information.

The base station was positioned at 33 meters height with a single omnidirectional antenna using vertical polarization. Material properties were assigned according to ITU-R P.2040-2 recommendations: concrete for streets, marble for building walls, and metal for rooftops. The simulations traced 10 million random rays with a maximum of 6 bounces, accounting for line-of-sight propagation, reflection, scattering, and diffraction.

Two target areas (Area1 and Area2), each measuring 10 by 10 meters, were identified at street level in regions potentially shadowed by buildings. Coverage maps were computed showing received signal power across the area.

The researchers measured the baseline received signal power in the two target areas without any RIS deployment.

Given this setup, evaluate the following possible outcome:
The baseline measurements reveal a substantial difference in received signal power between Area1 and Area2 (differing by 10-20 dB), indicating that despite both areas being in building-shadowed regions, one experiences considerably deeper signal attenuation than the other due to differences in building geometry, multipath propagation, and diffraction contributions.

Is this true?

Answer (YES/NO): NO